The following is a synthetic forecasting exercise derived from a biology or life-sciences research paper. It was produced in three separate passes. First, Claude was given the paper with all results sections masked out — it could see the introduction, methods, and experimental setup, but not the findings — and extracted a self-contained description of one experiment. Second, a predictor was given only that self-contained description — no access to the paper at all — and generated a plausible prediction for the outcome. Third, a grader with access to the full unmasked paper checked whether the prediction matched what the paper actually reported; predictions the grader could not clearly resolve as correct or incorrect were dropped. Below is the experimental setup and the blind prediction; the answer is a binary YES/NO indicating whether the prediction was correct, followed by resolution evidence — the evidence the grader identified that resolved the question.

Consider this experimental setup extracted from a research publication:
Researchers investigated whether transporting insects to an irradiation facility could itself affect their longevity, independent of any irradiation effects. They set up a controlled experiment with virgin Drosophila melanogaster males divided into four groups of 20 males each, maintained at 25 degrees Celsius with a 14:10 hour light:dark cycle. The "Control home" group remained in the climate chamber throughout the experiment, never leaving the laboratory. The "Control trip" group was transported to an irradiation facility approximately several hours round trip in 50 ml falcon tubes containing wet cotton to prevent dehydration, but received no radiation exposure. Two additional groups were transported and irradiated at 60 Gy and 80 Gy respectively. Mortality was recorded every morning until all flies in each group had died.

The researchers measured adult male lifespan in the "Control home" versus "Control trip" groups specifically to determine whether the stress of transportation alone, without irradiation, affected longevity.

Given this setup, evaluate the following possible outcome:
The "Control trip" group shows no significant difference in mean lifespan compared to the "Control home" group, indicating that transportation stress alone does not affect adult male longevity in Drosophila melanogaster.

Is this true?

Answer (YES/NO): YES